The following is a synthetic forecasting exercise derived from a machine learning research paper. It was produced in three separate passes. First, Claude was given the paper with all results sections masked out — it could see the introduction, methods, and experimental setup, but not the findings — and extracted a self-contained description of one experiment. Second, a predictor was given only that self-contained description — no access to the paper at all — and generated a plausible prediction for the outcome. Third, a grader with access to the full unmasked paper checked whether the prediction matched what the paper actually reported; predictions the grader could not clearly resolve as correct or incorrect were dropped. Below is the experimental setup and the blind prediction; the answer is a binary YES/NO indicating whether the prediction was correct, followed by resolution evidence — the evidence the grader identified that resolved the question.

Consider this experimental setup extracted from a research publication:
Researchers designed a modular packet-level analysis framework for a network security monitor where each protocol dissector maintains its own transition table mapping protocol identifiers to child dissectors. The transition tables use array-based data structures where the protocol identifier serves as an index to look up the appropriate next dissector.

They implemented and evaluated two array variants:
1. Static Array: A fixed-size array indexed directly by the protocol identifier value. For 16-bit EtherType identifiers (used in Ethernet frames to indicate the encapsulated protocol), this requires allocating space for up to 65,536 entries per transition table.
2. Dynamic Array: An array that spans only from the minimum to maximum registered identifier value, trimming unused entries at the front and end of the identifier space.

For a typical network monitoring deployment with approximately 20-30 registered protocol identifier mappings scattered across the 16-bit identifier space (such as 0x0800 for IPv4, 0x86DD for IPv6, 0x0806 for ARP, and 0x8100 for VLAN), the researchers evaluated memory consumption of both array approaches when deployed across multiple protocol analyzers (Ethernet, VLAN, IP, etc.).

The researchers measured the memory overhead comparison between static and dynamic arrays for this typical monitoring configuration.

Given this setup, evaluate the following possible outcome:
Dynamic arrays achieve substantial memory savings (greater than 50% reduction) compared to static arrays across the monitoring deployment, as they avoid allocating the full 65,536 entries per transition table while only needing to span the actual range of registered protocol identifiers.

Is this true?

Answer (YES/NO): NO